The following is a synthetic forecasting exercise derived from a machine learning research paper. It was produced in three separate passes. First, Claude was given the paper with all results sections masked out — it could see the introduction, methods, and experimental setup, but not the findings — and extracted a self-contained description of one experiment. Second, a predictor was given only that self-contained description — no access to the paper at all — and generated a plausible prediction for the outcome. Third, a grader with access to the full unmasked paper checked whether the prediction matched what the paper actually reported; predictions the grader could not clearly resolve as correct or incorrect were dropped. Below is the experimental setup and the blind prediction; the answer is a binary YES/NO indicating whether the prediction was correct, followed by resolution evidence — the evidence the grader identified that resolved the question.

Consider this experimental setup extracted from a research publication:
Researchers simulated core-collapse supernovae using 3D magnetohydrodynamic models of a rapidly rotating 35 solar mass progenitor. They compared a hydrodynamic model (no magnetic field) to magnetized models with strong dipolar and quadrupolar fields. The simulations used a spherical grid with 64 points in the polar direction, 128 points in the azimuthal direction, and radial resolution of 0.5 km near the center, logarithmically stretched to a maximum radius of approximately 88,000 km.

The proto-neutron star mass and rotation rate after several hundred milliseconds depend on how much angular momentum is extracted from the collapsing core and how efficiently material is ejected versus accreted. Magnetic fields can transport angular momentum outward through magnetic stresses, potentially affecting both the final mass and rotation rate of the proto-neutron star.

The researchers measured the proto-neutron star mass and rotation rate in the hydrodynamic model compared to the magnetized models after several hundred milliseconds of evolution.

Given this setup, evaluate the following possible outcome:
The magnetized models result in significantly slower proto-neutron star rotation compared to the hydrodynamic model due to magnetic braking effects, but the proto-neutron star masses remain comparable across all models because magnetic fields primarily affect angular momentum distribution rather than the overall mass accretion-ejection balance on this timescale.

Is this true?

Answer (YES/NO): NO